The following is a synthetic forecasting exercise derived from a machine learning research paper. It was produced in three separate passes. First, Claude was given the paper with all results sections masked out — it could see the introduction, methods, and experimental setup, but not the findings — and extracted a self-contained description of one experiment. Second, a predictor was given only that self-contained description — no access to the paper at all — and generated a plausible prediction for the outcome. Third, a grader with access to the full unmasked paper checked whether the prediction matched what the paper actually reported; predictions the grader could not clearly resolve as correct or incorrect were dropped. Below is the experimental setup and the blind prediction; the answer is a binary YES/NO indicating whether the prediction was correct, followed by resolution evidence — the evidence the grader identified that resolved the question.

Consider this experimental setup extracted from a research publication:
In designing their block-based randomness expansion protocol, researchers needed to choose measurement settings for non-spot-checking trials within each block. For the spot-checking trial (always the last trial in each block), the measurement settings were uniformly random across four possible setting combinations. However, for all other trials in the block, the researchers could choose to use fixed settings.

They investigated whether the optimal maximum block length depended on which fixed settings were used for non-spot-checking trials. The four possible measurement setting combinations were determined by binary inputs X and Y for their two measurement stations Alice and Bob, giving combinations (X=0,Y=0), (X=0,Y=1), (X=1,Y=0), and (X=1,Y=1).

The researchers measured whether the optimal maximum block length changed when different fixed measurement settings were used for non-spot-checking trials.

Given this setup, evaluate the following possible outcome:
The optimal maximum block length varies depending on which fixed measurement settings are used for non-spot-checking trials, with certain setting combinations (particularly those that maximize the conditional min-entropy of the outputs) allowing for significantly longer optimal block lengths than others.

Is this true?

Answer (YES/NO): NO